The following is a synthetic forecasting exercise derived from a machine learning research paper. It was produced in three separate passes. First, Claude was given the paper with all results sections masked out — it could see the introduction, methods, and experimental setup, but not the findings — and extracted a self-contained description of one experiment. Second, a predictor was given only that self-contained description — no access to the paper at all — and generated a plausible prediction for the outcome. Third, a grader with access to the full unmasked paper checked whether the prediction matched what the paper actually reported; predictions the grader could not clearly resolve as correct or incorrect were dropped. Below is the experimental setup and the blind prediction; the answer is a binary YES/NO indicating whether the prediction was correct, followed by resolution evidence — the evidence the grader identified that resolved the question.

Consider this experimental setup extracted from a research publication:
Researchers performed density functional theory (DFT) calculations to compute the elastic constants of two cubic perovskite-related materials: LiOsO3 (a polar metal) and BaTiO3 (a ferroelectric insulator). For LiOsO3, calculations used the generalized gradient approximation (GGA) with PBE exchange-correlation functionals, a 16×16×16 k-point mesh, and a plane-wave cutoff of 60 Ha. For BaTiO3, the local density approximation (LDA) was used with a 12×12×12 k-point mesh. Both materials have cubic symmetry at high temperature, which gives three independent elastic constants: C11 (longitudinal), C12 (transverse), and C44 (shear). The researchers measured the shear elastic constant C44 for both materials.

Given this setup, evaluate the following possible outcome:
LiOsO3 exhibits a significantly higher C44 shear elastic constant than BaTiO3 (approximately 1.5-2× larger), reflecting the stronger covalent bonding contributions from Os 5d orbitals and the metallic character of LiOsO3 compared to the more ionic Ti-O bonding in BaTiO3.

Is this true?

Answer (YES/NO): NO